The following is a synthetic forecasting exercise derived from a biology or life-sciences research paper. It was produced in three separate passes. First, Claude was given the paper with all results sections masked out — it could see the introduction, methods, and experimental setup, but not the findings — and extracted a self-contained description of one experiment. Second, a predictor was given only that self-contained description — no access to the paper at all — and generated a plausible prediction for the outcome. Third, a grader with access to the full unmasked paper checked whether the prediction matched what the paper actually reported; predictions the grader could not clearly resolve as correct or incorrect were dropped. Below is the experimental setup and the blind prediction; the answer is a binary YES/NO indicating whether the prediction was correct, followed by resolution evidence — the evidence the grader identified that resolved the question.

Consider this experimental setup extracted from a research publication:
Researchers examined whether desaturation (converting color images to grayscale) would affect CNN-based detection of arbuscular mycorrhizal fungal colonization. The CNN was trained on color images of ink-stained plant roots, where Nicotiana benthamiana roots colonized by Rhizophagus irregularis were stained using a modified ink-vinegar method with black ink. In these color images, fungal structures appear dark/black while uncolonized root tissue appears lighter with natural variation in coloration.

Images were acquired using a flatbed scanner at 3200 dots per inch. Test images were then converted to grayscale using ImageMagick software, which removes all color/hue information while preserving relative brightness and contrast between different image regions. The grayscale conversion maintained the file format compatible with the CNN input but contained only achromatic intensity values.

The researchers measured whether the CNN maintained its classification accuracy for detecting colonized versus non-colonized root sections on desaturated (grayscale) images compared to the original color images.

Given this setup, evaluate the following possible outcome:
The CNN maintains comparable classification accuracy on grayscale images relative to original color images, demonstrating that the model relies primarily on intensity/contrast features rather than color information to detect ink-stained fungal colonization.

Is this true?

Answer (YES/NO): NO